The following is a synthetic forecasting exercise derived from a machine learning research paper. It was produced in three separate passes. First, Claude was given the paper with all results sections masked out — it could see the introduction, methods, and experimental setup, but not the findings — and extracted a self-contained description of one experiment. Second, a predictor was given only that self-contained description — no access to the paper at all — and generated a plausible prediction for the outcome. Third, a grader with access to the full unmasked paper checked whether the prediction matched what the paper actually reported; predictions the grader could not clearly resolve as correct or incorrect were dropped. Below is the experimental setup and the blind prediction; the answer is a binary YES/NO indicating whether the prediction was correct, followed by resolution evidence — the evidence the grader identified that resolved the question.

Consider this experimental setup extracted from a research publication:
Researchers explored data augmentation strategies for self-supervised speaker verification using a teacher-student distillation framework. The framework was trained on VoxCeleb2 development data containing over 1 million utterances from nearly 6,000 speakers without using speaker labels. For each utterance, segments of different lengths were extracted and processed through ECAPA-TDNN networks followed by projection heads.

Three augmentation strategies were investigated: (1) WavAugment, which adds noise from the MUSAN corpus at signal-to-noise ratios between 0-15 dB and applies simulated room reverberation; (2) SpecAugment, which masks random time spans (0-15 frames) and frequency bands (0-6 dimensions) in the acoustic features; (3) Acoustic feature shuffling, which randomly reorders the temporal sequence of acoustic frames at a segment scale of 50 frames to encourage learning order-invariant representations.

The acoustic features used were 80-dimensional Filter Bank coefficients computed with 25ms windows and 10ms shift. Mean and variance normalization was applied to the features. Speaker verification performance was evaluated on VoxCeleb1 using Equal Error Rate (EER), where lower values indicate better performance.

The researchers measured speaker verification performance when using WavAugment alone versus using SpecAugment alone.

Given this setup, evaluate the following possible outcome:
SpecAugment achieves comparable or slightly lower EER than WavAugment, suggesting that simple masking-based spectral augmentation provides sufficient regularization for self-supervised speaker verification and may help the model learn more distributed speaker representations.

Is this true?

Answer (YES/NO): NO